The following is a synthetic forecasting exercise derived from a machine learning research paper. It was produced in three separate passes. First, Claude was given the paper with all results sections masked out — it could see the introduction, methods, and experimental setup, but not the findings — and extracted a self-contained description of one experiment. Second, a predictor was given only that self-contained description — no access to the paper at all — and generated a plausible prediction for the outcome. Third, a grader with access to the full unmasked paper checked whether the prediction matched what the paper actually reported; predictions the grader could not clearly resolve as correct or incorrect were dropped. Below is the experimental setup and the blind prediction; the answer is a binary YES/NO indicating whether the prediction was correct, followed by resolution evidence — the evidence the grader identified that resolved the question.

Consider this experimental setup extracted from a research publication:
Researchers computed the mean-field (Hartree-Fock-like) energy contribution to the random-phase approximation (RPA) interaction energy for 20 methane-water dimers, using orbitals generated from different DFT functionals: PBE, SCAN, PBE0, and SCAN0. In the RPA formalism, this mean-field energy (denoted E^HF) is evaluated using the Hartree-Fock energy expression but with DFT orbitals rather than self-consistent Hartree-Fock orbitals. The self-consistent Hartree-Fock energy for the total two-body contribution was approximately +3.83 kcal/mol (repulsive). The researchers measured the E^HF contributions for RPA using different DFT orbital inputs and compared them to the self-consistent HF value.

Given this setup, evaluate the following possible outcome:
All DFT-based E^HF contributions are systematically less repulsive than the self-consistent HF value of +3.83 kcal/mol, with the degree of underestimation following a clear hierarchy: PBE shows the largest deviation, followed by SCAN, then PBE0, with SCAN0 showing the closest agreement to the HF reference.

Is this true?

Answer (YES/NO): NO